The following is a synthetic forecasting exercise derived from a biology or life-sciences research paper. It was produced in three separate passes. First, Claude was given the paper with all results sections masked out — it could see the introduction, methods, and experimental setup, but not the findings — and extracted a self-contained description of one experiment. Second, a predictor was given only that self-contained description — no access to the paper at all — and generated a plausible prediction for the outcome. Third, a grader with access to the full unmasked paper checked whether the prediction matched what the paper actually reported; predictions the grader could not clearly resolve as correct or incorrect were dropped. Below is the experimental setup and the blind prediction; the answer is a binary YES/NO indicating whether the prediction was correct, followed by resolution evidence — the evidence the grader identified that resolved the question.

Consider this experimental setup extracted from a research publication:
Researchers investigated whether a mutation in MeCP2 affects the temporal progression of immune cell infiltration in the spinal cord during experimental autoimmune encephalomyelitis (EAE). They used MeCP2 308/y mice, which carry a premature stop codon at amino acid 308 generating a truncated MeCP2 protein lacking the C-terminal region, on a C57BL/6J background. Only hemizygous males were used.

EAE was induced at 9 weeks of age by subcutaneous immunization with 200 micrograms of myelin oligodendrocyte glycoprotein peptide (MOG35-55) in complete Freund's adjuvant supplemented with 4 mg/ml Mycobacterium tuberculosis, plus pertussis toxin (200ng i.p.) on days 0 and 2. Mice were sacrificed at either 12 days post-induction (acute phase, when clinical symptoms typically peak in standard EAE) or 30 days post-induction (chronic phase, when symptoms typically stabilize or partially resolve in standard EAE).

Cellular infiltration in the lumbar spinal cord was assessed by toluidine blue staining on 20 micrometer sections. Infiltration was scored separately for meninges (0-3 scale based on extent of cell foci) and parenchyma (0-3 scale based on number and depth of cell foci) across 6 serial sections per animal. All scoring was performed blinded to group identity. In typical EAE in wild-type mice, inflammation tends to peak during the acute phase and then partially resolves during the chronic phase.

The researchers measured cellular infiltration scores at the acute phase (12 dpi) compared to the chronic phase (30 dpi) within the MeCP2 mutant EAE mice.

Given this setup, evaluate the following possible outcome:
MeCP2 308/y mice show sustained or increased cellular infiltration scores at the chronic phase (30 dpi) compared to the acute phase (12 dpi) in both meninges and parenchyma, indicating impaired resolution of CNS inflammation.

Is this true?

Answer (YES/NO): NO